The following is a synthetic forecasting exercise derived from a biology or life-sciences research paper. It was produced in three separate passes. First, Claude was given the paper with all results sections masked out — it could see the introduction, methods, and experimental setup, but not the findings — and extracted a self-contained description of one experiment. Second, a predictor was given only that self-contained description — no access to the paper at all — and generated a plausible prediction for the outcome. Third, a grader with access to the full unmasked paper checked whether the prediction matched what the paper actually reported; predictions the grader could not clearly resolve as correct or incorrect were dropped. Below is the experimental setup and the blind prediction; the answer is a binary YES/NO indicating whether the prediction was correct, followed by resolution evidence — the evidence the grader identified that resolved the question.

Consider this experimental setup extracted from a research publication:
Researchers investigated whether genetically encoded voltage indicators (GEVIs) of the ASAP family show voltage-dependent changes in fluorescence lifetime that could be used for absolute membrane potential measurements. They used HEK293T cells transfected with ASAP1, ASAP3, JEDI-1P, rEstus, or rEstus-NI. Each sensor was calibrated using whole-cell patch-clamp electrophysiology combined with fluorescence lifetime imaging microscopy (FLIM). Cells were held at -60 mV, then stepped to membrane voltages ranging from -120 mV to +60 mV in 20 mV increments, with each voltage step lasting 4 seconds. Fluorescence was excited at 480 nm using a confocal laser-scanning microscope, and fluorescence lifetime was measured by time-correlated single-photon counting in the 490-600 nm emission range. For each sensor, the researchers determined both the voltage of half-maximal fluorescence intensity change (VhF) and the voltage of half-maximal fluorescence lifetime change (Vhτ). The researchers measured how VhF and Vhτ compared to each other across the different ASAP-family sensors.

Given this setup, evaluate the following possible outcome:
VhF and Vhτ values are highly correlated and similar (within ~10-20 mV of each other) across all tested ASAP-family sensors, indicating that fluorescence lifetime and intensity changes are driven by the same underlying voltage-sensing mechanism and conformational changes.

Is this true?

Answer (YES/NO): NO